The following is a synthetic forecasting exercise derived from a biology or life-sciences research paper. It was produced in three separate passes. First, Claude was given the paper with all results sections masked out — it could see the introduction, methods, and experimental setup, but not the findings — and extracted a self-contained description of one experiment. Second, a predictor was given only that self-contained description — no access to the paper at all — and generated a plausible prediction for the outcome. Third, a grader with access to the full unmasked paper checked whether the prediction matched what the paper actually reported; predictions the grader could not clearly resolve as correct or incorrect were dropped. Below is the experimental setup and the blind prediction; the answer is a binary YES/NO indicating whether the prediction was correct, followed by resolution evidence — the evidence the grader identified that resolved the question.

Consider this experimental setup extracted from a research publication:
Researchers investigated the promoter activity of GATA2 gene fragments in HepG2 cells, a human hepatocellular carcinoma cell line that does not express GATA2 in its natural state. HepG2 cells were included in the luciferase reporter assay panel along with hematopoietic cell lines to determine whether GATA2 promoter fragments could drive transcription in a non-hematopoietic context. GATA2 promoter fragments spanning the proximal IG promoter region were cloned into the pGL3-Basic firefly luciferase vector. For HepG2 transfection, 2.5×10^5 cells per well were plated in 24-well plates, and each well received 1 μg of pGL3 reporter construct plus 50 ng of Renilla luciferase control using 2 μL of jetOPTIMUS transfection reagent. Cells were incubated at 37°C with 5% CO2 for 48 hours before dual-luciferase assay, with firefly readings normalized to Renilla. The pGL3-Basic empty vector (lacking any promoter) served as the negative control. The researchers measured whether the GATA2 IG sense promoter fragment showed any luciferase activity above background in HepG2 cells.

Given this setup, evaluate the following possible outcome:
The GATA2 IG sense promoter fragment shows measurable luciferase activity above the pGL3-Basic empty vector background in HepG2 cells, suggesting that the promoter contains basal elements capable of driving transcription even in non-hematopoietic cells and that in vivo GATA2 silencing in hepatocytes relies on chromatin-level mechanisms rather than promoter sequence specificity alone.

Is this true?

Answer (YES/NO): YES